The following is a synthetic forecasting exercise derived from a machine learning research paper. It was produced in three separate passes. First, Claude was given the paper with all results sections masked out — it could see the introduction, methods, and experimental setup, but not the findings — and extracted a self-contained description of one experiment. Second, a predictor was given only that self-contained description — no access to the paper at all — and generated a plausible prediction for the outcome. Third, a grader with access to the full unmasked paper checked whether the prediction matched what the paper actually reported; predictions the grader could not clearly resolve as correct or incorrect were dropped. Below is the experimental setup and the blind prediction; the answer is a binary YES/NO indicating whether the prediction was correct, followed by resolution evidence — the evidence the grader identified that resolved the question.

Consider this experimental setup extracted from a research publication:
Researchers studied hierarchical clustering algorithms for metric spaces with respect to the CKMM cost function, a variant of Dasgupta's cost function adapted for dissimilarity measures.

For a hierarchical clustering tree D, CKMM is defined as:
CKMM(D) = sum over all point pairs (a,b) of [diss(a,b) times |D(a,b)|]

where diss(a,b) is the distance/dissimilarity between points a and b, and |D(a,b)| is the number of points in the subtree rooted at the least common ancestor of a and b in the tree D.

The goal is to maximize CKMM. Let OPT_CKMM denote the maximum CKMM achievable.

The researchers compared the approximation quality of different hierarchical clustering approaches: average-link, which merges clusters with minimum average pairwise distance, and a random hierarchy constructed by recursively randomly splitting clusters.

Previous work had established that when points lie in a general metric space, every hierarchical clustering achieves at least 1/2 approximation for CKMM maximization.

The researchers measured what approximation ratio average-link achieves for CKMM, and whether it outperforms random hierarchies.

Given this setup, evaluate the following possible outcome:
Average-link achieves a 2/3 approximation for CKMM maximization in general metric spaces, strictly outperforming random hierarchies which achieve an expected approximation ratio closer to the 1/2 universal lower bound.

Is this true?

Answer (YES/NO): NO